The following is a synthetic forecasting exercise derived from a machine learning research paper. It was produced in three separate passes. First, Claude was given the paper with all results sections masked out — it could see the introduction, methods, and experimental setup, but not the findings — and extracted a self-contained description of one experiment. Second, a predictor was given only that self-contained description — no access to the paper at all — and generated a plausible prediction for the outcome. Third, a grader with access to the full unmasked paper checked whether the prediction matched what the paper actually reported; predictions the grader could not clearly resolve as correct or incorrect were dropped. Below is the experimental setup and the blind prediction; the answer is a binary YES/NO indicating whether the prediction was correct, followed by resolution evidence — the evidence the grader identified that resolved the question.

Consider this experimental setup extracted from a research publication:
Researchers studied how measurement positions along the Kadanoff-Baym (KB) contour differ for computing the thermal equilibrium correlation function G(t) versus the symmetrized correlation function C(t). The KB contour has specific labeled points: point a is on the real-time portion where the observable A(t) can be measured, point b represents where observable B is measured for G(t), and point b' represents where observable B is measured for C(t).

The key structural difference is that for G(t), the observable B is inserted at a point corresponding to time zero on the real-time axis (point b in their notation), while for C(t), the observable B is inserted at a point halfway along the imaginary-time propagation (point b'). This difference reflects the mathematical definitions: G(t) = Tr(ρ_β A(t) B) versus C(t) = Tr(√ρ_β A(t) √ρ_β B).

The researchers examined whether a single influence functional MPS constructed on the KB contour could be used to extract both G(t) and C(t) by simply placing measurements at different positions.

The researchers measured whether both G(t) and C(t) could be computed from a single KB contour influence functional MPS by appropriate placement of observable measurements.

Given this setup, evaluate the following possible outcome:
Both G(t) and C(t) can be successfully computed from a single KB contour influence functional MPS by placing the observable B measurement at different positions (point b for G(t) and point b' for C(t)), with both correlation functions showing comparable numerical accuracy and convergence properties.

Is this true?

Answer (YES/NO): YES